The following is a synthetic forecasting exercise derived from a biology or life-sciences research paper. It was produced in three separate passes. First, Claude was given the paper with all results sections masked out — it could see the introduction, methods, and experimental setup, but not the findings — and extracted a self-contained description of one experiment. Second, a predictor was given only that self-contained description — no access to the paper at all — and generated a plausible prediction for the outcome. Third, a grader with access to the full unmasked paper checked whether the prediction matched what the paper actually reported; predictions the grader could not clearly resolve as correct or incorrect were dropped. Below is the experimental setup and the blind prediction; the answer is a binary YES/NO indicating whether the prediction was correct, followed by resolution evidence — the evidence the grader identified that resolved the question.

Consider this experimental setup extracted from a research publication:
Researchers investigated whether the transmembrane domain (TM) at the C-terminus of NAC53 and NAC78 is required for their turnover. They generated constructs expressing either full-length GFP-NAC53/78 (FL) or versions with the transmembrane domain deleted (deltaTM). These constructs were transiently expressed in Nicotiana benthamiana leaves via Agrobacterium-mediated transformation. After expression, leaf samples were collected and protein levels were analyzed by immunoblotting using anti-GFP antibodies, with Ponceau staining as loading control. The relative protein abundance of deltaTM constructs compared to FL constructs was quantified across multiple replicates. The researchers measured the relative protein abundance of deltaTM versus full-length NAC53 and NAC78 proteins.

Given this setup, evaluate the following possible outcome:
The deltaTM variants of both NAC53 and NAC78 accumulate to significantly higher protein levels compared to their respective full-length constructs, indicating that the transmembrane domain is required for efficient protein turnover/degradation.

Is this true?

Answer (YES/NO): YES